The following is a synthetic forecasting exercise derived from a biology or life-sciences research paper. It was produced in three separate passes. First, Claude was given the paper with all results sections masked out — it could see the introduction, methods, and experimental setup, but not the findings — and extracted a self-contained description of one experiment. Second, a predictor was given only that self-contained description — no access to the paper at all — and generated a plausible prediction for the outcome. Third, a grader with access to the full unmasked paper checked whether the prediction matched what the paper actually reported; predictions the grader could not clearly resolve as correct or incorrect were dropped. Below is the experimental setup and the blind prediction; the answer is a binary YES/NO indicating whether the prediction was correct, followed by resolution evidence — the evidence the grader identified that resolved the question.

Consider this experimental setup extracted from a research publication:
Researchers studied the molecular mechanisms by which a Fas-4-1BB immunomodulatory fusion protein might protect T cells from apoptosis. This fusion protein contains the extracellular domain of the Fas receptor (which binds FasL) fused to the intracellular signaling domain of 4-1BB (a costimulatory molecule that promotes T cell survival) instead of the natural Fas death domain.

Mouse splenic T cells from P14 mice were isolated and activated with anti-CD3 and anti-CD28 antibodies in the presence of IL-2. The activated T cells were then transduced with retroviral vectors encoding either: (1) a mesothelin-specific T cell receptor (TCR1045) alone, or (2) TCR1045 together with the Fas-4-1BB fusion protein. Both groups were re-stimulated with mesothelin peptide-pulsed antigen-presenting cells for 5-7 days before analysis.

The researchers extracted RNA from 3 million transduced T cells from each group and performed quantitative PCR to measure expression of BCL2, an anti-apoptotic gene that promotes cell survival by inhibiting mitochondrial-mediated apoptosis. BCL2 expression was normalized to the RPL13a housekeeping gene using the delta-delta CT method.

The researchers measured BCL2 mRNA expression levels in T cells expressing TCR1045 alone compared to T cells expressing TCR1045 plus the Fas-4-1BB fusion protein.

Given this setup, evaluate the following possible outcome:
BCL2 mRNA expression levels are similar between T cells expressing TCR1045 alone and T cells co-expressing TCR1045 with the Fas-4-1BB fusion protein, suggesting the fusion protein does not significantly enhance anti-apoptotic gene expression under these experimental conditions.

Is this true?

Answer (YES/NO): NO